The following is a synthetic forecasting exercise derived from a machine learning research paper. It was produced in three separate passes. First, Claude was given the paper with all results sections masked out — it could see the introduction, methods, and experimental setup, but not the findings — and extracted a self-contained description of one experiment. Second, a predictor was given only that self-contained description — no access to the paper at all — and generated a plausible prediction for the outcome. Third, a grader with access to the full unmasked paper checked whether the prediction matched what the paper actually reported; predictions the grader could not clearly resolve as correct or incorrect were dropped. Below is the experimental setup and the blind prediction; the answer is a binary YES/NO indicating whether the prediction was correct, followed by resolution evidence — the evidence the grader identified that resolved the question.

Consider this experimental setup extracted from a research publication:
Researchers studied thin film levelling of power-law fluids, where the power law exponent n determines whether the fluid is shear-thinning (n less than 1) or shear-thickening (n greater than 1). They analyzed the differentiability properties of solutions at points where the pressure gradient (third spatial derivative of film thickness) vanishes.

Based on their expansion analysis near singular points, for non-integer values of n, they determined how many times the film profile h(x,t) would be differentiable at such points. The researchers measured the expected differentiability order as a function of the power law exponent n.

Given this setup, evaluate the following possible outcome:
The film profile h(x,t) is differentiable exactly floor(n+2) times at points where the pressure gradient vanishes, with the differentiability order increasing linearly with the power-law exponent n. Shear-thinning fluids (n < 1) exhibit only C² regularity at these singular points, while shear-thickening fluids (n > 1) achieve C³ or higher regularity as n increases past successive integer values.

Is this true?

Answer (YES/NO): NO